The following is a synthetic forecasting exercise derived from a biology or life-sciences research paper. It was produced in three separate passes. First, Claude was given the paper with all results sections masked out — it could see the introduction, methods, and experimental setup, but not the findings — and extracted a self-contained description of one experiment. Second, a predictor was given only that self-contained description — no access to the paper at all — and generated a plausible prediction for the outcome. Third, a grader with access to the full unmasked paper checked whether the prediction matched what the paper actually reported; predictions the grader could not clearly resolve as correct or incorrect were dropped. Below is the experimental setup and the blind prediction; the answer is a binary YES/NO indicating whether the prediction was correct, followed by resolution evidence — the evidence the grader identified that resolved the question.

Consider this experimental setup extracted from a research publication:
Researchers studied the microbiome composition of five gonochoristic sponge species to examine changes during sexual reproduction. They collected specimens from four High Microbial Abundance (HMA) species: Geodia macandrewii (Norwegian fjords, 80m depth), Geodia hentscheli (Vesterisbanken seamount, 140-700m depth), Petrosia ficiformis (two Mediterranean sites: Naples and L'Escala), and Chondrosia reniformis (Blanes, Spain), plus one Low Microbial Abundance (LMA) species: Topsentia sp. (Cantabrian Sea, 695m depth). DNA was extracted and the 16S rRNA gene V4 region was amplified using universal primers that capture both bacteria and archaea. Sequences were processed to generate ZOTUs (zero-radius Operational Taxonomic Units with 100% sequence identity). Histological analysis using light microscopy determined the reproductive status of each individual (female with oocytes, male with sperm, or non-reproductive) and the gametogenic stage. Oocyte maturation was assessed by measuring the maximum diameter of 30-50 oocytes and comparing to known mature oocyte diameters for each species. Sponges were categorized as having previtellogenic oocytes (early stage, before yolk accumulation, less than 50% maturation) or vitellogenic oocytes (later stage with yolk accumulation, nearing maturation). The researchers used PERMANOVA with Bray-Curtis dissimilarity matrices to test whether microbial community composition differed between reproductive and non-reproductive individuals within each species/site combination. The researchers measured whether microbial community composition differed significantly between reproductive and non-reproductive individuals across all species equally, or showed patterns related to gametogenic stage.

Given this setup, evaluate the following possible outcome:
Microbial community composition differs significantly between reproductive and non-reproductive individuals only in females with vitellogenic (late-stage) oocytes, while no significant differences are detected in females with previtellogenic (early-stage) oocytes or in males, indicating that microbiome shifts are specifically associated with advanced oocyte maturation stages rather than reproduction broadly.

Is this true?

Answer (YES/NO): NO